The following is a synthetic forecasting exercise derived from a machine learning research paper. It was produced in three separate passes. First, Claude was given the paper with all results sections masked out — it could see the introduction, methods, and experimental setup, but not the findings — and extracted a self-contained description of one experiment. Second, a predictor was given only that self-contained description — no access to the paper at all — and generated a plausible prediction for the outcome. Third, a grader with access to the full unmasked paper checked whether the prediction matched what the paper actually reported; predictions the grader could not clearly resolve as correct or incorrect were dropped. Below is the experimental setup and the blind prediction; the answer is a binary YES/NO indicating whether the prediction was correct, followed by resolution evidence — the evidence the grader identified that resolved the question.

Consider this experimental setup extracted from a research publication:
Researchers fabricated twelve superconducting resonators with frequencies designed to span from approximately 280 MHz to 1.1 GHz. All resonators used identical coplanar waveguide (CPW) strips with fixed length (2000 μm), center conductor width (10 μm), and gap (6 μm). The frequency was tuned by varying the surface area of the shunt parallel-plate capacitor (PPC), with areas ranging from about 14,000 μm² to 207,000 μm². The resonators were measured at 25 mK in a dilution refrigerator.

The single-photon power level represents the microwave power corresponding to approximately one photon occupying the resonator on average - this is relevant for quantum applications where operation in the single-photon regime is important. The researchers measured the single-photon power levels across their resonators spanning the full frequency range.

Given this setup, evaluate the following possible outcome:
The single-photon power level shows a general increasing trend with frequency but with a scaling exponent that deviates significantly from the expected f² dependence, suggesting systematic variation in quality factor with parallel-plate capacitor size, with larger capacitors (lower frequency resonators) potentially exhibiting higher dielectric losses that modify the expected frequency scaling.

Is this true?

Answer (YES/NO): NO